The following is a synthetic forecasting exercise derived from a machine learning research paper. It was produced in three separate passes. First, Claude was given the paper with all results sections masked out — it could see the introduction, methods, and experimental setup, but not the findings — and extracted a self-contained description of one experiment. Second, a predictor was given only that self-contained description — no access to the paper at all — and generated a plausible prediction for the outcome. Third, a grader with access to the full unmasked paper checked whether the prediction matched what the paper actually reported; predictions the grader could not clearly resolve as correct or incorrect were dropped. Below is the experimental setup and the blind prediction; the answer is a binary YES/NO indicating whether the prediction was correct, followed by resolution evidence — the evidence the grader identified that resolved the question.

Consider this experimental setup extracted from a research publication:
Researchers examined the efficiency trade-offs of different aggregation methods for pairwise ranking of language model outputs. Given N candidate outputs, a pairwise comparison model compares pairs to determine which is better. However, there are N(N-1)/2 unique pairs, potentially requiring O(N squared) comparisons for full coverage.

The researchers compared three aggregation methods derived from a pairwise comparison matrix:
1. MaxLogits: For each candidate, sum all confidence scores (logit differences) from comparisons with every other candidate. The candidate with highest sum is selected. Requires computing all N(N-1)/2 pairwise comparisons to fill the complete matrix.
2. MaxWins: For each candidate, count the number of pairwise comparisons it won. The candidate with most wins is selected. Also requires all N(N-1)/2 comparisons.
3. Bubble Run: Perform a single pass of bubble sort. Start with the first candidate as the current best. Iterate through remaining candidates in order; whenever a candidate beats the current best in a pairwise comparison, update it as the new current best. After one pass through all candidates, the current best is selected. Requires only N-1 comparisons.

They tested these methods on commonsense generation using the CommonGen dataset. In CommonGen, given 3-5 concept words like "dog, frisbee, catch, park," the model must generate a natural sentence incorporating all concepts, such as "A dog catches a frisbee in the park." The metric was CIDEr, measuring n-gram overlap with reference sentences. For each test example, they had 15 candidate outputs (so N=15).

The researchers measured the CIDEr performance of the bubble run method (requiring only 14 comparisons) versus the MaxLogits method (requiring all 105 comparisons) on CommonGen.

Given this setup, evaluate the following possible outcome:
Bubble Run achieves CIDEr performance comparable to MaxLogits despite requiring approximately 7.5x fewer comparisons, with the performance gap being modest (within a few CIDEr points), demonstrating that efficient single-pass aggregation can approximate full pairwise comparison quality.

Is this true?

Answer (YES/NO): NO